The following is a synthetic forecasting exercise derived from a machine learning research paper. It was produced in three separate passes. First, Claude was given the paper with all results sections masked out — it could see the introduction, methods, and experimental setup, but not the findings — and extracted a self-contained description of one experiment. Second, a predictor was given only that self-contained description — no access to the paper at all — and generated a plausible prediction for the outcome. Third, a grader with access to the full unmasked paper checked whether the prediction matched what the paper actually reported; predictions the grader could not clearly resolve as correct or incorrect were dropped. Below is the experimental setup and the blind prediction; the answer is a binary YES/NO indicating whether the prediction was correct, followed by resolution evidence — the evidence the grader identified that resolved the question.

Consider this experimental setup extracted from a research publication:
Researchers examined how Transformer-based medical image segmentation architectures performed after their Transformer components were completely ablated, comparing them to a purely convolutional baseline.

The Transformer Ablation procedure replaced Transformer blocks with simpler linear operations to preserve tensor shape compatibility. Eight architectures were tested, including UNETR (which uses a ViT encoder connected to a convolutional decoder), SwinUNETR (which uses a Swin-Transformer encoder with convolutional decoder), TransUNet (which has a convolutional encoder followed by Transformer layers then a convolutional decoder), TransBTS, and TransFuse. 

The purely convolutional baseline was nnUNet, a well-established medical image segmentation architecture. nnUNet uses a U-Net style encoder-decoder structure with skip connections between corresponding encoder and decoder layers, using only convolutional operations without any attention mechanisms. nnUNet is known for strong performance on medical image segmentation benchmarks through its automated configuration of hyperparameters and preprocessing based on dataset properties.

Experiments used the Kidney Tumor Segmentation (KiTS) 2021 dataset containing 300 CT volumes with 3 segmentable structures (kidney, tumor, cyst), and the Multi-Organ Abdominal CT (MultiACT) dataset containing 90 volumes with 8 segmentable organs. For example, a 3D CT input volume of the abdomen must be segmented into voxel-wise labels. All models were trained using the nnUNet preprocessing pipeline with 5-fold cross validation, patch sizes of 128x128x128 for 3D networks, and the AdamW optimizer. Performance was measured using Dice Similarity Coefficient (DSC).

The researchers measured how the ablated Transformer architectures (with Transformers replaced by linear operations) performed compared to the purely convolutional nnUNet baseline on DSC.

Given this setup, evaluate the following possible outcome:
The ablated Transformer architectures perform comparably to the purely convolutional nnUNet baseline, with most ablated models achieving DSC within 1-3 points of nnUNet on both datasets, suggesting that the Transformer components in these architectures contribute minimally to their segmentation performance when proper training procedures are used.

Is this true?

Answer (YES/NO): NO